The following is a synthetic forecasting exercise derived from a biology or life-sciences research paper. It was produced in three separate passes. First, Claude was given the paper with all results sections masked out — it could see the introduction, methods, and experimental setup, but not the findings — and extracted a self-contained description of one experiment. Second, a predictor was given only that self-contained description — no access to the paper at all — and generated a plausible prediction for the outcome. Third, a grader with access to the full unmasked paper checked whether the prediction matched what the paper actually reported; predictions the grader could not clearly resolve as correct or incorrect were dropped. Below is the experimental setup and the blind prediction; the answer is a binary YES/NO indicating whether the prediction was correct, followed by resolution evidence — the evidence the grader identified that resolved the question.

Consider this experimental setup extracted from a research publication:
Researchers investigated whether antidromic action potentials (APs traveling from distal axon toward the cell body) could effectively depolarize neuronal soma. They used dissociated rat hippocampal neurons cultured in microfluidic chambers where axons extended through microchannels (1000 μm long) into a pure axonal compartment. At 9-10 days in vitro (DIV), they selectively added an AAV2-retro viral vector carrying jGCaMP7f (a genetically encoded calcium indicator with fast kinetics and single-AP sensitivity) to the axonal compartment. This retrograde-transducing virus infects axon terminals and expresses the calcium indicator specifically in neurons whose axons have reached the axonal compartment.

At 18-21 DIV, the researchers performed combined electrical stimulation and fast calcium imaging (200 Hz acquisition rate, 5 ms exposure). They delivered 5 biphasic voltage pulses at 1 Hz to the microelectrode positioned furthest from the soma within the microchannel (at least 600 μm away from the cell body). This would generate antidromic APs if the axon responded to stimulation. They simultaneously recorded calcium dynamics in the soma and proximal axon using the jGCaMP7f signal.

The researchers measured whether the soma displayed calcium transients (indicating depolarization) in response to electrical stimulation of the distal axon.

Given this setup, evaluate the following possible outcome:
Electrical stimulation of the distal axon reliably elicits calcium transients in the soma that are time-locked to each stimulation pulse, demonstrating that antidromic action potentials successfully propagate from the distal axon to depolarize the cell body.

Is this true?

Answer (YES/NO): YES